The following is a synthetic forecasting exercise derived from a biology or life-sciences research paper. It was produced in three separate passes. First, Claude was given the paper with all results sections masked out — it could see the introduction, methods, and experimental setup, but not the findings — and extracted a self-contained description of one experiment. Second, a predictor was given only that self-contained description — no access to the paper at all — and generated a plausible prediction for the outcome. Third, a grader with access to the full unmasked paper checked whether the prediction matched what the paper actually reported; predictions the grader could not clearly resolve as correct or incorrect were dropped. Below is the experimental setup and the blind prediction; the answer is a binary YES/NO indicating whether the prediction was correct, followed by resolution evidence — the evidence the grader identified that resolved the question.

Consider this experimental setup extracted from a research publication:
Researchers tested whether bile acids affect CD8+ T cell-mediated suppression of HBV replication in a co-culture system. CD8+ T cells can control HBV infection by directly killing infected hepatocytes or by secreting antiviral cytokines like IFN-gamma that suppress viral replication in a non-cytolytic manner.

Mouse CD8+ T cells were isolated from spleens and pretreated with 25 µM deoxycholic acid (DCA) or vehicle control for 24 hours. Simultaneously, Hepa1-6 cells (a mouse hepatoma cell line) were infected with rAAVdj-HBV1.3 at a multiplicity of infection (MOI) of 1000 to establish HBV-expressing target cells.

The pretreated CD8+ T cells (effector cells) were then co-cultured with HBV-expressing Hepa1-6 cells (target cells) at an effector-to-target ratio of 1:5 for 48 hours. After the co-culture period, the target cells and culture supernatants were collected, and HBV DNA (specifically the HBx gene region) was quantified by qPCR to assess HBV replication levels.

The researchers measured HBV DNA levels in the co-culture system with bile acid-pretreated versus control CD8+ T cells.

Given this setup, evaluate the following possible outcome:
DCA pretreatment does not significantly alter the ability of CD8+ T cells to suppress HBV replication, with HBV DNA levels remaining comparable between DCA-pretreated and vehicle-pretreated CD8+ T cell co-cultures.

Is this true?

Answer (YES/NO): NO